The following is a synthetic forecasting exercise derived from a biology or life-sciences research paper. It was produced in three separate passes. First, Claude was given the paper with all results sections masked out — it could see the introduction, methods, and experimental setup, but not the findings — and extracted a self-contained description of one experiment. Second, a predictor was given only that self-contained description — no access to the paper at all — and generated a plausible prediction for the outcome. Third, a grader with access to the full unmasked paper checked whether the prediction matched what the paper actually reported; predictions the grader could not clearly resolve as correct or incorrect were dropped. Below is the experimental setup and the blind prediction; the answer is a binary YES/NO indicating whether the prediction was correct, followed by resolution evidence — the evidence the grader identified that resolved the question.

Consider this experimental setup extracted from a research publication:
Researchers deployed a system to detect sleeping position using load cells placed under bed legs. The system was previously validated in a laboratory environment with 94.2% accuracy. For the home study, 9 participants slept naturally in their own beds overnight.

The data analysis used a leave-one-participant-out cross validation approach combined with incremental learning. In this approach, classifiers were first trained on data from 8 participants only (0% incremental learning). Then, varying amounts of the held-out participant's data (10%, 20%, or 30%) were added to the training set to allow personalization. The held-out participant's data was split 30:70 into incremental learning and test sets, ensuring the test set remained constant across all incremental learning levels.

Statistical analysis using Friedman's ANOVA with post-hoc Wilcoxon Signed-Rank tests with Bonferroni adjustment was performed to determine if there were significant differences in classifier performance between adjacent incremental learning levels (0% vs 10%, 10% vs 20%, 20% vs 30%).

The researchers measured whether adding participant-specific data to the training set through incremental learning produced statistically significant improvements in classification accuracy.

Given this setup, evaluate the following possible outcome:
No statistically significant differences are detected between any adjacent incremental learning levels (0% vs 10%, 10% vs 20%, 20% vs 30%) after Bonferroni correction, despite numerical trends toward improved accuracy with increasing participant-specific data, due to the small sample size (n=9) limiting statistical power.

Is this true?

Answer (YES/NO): NO